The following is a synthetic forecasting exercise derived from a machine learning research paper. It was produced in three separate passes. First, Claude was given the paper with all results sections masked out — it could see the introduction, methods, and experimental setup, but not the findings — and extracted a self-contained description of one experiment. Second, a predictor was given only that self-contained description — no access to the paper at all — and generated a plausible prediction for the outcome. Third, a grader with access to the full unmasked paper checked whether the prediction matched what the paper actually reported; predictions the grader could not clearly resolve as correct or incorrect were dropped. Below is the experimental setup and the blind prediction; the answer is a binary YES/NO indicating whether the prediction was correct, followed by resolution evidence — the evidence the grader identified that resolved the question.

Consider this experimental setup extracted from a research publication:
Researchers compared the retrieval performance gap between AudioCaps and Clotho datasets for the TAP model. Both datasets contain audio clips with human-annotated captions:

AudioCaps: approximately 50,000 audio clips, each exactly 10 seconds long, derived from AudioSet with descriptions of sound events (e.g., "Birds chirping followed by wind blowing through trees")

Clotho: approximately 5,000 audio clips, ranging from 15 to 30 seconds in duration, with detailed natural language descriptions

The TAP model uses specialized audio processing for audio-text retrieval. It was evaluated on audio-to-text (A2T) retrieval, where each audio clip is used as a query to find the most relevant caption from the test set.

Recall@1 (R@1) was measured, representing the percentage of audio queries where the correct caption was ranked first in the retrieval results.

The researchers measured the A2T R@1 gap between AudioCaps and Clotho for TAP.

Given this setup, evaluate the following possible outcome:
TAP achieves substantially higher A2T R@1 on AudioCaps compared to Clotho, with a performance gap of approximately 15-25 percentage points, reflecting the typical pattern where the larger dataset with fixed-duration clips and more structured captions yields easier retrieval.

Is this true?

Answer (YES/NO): YES